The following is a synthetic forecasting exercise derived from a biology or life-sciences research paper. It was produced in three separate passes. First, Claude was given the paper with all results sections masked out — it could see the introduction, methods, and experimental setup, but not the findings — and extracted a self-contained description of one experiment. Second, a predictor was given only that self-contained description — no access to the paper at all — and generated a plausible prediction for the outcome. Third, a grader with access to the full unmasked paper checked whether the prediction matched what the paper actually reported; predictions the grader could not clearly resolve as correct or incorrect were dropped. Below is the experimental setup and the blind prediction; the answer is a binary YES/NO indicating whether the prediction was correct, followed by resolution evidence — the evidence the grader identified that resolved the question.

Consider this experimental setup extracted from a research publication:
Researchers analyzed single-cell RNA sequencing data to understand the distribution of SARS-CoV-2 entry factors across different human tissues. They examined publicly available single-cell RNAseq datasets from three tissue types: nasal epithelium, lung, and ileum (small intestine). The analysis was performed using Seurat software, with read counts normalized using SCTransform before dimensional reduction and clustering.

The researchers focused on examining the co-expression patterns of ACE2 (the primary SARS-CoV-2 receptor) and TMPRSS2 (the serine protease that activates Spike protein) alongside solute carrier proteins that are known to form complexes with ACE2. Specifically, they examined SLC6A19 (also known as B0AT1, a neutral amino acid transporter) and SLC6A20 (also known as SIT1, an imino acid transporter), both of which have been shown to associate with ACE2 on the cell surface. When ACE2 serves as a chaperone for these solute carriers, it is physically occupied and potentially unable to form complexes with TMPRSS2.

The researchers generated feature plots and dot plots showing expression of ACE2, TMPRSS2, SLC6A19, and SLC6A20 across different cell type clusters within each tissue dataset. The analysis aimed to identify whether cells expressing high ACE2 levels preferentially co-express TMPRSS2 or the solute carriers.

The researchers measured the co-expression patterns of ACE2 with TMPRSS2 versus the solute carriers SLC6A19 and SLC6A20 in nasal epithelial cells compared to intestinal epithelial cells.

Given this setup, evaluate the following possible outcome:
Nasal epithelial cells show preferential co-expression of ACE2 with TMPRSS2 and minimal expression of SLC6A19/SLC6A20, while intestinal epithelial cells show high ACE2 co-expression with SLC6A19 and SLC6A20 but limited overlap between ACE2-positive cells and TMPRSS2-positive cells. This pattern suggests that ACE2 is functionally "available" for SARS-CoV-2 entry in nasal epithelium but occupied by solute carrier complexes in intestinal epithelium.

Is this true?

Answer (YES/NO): NO